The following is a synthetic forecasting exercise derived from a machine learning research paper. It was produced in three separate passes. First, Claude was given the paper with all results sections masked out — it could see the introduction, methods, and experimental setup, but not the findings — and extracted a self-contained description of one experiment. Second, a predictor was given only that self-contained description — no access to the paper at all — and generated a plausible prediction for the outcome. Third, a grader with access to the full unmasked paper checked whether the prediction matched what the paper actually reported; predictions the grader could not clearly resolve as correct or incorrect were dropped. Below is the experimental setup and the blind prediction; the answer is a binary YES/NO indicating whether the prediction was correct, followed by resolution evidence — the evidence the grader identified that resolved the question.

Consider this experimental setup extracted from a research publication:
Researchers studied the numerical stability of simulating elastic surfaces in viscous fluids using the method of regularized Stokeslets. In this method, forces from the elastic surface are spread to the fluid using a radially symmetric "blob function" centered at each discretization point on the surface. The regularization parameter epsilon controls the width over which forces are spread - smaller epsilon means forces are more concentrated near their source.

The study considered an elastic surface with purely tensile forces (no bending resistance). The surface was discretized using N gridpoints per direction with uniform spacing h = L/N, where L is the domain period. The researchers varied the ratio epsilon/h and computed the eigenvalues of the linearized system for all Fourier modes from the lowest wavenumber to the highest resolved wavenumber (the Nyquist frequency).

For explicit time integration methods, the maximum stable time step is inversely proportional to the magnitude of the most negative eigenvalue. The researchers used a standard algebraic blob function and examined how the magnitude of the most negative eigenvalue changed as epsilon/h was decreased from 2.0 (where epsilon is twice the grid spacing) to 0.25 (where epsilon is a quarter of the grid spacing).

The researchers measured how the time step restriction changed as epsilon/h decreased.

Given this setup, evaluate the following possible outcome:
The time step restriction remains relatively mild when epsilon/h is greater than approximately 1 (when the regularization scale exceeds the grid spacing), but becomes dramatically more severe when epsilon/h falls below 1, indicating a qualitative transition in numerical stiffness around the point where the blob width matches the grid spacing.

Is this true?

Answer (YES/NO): NO